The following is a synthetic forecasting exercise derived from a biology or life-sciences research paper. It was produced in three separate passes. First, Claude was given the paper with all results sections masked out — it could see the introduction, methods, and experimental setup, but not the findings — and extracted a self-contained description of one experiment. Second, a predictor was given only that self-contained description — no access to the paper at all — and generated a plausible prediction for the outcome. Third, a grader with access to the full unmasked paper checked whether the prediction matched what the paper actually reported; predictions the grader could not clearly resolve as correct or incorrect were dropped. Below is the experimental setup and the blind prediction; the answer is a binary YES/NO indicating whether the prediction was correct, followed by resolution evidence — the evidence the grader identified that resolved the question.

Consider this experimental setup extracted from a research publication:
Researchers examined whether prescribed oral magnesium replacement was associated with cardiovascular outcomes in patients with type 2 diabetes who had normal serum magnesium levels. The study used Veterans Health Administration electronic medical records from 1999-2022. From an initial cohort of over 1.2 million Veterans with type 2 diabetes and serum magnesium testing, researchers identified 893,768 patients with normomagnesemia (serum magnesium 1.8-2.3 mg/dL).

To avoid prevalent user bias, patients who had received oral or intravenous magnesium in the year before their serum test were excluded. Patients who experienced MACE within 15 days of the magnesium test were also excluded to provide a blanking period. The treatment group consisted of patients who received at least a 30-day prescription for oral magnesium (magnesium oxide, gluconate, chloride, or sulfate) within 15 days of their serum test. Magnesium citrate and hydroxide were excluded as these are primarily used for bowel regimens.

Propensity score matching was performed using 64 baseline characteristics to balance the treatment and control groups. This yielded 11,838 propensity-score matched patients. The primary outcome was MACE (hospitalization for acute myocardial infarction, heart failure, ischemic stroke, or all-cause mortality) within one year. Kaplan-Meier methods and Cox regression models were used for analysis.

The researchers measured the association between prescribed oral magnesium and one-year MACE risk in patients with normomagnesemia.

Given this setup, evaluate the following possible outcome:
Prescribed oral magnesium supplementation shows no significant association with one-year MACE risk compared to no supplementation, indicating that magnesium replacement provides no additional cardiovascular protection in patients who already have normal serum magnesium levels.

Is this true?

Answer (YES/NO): YES